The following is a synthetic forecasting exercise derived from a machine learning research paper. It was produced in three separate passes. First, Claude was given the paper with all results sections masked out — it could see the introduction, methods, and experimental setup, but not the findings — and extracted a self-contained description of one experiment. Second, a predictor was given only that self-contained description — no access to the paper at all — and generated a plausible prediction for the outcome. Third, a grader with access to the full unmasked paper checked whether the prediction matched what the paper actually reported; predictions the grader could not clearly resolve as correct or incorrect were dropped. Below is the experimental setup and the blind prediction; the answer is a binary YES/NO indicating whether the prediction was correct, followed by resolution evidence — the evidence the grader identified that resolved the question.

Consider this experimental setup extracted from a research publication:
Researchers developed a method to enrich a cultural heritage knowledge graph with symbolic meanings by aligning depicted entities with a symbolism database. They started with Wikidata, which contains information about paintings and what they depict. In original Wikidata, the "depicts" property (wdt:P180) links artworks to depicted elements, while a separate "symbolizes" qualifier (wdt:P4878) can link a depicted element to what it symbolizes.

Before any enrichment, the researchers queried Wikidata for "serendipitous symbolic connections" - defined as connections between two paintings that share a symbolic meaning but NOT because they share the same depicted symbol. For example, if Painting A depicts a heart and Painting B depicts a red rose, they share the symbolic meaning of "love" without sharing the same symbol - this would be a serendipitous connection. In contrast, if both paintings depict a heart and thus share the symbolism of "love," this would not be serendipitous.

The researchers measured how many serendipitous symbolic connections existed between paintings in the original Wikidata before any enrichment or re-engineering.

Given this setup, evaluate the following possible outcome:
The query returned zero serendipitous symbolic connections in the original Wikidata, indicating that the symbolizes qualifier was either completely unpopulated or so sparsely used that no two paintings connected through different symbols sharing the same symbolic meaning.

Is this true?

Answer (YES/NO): YES